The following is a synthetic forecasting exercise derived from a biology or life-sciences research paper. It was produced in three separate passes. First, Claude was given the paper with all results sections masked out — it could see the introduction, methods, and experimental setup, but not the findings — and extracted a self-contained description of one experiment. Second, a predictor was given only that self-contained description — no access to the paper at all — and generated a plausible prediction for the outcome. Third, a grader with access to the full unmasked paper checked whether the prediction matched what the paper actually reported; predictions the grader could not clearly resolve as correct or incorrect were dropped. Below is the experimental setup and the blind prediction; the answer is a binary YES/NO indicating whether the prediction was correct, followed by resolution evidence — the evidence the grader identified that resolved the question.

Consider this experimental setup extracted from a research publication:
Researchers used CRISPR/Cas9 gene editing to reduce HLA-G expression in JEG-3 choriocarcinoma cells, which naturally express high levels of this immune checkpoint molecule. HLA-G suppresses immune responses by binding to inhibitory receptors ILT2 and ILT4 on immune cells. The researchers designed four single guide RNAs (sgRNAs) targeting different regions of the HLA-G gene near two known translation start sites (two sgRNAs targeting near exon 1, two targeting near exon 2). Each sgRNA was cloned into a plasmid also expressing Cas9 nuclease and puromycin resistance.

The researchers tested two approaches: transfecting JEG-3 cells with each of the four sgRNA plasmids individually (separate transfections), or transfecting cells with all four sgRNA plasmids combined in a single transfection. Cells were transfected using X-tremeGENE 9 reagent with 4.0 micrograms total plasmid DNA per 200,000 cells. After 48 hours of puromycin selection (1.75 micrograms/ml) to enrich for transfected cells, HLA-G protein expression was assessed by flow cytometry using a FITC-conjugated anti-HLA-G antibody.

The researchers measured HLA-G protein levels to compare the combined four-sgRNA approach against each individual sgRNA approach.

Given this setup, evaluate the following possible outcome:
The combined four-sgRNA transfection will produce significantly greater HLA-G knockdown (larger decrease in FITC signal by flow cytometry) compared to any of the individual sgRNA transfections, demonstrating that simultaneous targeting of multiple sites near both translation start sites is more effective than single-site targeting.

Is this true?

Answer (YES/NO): YES